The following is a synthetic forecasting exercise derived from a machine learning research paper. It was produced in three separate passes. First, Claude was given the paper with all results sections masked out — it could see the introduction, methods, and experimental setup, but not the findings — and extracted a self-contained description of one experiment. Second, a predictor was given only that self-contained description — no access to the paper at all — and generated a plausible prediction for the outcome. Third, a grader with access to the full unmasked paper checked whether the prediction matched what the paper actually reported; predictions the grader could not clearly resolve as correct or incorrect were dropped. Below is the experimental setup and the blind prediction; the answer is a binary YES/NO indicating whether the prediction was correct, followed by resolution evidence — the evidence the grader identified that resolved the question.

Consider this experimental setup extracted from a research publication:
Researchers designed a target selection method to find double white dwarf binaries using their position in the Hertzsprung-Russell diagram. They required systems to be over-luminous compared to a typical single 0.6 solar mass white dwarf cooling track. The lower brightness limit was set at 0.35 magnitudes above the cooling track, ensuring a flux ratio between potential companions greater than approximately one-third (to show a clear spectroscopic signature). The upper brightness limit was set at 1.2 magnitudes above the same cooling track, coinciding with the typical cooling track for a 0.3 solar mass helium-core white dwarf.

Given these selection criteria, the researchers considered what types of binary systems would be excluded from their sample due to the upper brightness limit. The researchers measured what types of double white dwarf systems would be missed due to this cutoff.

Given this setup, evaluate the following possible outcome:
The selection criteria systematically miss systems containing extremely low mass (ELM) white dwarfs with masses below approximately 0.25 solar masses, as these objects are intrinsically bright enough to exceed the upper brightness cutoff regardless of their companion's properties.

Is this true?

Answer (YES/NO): YES